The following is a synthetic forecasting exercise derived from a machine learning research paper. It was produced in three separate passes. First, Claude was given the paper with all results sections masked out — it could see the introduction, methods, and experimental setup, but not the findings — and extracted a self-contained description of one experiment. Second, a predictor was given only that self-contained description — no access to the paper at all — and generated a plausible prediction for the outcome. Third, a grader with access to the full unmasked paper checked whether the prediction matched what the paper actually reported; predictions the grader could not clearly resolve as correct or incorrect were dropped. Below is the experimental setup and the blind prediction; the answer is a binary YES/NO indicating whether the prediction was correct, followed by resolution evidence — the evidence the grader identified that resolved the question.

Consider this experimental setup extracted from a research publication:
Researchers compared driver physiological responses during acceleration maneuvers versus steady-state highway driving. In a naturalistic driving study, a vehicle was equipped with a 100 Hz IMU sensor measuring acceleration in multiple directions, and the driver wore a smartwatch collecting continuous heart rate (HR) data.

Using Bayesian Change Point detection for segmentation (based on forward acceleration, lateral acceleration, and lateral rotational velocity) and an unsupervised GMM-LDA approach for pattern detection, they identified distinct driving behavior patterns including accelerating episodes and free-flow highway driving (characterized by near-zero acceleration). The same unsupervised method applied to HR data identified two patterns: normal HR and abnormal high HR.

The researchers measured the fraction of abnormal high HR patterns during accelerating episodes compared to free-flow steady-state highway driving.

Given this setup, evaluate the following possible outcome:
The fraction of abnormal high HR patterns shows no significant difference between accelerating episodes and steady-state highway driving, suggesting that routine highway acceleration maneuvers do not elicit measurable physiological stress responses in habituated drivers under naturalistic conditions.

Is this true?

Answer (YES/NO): NO